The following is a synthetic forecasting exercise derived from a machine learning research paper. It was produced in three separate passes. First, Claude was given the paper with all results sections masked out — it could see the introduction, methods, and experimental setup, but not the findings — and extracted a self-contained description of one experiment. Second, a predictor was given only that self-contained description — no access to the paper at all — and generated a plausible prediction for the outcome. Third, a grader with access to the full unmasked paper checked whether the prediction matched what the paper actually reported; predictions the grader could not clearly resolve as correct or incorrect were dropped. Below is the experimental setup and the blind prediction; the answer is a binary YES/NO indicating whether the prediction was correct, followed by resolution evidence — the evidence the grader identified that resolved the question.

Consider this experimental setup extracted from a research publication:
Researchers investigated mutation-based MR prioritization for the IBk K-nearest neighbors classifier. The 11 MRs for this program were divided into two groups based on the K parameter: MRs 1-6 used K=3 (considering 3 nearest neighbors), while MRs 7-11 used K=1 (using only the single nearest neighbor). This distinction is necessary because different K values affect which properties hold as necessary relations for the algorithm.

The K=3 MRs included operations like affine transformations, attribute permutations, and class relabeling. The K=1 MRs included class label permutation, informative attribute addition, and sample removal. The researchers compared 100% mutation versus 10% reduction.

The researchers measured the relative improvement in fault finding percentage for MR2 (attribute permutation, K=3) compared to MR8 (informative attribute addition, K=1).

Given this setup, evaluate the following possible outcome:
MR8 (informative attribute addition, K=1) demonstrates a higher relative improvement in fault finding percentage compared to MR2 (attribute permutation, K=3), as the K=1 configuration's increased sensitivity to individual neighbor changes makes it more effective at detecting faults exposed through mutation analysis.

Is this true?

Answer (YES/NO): NO